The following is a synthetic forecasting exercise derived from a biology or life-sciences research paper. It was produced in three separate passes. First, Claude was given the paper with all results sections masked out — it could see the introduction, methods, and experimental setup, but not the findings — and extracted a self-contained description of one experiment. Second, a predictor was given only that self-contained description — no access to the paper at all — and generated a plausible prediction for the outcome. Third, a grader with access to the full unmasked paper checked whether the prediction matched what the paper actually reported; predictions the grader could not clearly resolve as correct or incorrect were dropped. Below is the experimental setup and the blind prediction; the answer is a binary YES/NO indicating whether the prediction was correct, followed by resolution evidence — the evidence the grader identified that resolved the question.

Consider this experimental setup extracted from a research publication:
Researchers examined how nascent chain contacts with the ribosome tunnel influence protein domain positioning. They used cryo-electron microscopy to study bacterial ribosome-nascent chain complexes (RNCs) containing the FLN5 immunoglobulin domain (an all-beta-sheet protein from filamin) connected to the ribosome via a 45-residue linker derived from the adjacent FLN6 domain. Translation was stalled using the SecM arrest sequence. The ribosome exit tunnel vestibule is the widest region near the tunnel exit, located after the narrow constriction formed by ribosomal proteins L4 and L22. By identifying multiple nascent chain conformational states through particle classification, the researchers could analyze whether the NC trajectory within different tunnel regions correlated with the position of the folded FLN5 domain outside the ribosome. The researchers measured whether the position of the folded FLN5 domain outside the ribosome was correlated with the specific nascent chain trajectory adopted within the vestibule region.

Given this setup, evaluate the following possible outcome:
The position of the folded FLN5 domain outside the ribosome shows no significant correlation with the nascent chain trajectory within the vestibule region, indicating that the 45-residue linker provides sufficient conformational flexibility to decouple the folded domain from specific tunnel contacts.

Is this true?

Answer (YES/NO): NO